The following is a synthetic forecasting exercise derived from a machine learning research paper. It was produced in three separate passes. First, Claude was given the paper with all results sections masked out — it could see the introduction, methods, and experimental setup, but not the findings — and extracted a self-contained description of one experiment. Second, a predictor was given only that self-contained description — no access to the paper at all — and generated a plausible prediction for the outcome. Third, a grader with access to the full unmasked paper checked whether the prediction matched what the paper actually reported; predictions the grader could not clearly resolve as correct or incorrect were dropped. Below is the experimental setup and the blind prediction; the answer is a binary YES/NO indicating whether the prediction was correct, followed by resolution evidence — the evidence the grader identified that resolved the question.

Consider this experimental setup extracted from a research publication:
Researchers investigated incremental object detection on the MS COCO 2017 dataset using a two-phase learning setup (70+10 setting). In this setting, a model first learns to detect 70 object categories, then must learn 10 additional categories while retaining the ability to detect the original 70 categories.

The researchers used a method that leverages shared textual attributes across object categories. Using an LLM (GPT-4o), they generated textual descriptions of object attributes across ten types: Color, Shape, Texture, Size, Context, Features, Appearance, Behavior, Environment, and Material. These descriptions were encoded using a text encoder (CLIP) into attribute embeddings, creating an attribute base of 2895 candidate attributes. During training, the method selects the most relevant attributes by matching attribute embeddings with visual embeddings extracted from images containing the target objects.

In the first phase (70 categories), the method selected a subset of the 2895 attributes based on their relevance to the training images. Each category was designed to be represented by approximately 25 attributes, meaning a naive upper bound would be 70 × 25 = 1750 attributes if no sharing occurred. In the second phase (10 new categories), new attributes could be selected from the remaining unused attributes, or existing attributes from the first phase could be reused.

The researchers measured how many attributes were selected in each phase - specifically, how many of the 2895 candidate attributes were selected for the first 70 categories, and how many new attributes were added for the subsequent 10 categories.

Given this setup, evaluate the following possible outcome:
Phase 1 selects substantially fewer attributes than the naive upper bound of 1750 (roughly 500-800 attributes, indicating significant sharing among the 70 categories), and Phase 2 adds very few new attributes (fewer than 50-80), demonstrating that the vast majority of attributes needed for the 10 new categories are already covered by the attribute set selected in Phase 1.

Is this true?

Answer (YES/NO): NO